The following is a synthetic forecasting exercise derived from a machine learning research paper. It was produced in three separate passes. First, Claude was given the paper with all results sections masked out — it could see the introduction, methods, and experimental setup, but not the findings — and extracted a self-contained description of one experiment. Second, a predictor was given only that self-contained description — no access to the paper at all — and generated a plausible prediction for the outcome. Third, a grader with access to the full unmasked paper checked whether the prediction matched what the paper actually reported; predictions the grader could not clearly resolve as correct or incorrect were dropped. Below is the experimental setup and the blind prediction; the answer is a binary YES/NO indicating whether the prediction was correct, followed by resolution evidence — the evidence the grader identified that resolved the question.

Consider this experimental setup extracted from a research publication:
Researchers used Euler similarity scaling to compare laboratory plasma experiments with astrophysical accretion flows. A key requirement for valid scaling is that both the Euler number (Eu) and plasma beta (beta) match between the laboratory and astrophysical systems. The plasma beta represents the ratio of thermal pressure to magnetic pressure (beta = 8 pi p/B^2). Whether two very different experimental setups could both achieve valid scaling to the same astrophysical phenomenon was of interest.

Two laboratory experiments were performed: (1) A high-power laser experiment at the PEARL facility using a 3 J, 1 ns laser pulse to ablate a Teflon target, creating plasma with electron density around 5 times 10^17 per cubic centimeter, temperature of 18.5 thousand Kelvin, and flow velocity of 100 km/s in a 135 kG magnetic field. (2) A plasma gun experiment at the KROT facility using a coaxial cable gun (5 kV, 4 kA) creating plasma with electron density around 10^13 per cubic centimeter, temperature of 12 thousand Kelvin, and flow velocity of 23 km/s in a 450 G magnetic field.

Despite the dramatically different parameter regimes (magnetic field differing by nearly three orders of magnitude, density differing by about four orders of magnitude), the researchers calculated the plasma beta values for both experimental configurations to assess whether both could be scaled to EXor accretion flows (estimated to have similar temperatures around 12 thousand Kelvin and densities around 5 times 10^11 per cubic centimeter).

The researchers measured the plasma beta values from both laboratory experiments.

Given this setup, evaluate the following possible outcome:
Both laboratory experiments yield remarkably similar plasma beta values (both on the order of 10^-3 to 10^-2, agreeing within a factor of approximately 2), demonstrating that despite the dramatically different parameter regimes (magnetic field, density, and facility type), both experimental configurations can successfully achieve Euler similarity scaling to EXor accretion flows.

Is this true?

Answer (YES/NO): YES